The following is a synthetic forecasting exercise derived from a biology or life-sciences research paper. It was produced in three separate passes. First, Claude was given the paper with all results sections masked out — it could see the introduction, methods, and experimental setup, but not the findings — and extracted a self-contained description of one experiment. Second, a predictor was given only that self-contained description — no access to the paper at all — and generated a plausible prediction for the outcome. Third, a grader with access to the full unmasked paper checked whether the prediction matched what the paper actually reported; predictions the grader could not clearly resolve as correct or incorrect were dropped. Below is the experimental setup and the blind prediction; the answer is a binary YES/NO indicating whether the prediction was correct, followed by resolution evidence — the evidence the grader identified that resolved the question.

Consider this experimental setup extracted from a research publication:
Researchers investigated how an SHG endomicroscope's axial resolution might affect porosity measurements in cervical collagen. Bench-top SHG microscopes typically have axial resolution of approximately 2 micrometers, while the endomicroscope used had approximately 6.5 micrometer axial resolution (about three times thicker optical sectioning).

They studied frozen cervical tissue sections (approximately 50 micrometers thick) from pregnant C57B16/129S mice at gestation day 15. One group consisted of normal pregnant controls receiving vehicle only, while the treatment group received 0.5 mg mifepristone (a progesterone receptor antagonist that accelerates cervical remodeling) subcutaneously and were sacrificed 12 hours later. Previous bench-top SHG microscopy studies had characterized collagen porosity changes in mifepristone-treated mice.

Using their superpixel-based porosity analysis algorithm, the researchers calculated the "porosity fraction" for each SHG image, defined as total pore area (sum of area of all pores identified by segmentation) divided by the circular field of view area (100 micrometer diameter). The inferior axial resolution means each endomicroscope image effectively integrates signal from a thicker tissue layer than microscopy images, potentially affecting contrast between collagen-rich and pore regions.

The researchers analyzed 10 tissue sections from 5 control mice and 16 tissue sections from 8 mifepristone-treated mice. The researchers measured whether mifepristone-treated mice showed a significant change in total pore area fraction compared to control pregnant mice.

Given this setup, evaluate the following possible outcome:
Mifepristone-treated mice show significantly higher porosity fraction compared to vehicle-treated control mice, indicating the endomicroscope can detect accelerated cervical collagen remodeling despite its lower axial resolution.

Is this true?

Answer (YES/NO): NO